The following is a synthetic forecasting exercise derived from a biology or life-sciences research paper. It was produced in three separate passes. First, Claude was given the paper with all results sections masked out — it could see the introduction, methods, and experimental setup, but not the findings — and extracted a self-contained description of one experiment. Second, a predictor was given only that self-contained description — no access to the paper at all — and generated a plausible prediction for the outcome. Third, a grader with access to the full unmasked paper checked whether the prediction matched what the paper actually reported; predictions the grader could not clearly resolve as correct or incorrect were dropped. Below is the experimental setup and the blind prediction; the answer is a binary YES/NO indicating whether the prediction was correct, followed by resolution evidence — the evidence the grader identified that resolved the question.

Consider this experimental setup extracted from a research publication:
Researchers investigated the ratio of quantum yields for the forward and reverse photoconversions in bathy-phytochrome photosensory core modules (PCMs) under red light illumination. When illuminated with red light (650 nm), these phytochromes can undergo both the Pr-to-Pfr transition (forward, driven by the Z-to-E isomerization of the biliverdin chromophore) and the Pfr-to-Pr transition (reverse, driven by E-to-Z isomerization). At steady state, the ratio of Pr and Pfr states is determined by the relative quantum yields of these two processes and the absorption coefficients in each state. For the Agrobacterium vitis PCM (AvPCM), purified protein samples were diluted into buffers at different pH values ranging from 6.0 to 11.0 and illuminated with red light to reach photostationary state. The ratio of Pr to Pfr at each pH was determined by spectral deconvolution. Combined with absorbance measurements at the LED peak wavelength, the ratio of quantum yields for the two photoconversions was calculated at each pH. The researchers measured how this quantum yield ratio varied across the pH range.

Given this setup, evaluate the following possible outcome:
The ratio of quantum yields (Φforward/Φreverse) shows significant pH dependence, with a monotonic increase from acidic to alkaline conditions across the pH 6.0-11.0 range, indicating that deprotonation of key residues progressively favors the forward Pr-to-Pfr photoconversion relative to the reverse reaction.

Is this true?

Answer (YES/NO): NO